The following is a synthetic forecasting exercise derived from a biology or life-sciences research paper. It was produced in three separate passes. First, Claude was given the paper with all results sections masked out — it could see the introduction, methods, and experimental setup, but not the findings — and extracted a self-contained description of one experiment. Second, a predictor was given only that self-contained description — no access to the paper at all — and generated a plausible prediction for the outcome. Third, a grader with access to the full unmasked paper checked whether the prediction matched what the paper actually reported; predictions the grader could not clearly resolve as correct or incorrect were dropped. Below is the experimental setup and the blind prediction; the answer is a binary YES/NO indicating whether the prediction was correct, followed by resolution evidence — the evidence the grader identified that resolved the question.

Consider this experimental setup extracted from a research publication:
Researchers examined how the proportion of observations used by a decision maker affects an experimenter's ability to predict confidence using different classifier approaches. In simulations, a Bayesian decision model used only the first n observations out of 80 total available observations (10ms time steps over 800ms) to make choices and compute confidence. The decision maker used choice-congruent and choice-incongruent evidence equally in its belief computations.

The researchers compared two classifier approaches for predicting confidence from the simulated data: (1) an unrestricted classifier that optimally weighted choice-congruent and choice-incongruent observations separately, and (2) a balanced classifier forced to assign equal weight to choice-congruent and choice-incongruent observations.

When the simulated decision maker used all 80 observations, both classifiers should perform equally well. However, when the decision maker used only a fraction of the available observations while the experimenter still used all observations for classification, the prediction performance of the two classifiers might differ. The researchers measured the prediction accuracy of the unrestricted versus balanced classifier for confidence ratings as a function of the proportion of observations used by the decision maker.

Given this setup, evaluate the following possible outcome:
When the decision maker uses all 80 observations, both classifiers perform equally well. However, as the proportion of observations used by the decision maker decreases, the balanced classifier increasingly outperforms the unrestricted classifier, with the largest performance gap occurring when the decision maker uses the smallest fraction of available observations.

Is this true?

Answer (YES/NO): NO